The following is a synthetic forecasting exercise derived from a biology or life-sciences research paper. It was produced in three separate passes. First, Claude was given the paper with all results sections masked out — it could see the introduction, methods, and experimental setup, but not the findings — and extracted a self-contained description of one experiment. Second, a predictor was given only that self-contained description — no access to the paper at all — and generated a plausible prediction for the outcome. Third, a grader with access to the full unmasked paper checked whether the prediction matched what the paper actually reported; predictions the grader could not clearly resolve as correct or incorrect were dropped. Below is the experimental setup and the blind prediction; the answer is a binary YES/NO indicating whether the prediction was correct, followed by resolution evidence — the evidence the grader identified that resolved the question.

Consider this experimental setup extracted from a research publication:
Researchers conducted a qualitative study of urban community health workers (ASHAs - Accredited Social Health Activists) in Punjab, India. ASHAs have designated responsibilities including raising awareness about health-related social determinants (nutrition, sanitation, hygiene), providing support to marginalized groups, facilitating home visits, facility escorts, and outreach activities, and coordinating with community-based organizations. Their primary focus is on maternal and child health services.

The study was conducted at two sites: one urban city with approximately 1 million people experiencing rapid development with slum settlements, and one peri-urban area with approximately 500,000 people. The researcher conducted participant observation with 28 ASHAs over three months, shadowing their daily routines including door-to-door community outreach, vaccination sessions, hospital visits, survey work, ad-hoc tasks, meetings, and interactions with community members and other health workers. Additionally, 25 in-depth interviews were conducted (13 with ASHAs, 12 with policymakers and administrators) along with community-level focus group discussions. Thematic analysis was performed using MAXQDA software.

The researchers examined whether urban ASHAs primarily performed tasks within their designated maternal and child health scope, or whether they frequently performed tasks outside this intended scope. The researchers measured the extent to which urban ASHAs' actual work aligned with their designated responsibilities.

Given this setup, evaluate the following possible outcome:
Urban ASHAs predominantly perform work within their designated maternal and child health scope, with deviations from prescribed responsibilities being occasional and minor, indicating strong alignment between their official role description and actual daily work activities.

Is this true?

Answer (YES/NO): NO